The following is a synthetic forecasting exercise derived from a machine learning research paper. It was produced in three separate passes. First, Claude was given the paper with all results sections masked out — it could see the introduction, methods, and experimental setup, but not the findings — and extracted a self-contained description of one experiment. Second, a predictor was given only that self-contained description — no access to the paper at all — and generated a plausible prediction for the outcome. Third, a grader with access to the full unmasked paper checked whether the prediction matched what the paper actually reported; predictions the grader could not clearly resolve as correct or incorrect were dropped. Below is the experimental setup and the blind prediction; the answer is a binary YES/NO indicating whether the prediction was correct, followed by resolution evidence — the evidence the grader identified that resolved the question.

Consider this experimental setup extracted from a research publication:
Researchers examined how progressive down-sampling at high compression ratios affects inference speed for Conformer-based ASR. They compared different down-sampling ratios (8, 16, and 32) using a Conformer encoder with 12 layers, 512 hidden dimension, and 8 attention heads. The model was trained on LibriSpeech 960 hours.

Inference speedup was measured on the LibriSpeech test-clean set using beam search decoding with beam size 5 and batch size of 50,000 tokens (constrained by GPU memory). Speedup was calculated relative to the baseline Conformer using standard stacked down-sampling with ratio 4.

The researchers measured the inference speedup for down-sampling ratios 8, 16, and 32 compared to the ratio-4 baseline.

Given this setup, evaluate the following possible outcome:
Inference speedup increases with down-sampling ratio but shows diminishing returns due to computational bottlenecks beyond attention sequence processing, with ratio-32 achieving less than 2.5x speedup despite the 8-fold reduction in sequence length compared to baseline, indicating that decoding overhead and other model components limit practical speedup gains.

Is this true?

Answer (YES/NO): YES